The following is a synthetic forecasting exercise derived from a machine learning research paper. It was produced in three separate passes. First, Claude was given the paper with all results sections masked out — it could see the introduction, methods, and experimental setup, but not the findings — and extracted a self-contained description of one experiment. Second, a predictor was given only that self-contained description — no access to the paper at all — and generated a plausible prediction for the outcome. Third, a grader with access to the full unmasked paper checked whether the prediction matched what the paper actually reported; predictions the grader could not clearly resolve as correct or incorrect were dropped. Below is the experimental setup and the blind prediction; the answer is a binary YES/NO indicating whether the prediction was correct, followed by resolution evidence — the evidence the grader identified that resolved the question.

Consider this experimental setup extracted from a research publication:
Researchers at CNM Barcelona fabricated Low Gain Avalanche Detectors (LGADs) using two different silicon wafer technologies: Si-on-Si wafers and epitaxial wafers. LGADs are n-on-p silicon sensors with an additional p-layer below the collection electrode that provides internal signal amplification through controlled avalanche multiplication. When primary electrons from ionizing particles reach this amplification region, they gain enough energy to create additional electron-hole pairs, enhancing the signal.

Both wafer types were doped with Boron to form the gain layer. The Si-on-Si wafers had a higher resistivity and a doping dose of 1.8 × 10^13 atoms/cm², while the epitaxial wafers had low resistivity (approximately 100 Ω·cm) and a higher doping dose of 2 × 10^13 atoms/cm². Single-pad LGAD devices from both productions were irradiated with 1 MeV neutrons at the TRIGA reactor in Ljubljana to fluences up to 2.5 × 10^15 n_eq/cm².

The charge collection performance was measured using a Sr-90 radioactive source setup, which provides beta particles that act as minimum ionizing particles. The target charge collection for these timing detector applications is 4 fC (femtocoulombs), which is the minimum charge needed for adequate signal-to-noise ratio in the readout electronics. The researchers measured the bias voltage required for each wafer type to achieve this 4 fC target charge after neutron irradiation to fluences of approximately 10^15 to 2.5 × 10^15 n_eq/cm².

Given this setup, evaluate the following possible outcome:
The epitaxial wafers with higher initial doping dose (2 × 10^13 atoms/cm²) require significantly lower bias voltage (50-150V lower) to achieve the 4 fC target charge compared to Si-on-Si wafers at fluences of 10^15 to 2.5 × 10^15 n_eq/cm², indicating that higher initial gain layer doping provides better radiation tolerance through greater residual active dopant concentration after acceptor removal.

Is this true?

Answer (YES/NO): NO